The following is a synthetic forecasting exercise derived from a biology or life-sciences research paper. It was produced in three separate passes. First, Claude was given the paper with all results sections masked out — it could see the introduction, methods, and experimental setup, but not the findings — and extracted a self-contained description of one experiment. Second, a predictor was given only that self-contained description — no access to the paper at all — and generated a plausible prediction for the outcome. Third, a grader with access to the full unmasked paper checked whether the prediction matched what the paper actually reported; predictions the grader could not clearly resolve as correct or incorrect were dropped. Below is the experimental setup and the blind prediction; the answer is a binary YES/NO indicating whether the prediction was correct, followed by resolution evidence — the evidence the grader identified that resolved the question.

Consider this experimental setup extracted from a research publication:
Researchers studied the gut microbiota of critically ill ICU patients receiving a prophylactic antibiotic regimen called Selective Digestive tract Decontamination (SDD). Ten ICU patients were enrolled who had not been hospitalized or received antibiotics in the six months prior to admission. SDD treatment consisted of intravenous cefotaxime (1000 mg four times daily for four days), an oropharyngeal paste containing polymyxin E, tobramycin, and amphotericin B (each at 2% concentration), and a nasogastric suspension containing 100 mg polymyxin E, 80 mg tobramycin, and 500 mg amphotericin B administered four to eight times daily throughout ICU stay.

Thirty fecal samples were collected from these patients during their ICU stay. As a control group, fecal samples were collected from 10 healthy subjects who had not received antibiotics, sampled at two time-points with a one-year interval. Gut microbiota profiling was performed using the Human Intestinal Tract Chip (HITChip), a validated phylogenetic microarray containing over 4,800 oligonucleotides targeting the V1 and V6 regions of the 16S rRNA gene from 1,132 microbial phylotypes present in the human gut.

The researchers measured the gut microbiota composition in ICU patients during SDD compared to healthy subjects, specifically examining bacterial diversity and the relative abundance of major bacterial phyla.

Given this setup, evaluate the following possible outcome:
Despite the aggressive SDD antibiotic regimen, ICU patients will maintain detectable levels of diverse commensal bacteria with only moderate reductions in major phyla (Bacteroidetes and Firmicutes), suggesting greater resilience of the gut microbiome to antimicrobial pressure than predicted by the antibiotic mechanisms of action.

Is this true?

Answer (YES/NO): NO